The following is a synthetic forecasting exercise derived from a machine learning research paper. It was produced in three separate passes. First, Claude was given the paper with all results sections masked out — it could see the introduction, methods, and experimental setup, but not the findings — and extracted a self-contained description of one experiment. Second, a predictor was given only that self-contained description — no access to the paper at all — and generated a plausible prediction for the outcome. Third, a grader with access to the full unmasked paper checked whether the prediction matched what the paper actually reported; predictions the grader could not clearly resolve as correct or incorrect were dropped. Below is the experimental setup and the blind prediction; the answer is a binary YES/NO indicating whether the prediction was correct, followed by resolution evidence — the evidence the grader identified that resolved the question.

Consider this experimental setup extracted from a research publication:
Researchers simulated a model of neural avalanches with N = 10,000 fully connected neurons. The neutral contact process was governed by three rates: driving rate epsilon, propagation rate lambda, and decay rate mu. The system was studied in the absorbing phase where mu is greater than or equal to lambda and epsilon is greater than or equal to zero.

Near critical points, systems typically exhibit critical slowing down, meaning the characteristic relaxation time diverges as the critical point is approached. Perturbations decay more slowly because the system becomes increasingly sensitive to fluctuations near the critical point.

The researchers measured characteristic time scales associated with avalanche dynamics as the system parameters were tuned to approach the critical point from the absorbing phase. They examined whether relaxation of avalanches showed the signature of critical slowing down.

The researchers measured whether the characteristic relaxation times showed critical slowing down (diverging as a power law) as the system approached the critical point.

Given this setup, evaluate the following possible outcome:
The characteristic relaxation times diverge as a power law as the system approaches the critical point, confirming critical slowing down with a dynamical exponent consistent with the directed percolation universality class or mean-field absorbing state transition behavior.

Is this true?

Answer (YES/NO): YES